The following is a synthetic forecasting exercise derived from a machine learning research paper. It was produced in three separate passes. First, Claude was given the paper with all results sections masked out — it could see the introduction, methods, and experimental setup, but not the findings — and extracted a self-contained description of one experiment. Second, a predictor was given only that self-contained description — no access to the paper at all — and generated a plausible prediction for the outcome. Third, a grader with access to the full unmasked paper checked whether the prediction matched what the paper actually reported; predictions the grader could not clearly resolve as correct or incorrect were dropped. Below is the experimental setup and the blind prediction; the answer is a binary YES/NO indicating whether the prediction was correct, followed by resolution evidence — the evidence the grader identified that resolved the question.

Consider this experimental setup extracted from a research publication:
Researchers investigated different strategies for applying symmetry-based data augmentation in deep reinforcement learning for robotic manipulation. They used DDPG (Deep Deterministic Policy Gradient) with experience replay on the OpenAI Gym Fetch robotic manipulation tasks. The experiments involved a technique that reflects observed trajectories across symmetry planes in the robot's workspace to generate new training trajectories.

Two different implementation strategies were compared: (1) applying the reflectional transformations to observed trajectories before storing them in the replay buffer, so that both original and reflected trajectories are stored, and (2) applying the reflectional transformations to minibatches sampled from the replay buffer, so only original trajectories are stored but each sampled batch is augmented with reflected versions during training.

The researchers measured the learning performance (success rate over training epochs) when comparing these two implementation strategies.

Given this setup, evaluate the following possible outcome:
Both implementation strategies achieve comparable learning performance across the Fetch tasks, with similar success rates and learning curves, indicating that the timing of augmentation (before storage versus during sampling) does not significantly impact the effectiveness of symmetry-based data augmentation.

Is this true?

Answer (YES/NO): NO